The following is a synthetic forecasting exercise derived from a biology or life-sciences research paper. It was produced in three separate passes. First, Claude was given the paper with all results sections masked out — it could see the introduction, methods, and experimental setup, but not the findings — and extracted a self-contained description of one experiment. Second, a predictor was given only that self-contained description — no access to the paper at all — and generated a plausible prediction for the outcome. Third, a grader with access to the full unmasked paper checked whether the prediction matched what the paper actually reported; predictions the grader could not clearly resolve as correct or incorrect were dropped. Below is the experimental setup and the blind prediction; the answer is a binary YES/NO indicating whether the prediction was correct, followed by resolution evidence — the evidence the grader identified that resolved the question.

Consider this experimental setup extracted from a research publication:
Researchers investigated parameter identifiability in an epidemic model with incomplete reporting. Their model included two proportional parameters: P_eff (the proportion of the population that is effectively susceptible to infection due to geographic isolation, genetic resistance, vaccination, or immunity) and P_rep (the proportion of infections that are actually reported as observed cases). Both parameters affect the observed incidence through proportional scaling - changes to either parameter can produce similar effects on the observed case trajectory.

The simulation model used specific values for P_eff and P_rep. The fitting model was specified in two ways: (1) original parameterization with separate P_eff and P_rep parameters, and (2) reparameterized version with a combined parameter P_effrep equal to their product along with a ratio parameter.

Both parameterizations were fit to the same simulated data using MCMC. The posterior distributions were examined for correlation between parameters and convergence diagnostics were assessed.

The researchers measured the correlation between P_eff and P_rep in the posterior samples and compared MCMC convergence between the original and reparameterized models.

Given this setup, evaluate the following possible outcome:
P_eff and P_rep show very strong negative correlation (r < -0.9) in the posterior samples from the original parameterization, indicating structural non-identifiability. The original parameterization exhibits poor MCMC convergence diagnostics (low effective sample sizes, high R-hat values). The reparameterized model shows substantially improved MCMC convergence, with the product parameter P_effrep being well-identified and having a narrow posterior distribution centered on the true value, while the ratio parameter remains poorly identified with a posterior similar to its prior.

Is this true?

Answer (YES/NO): NO